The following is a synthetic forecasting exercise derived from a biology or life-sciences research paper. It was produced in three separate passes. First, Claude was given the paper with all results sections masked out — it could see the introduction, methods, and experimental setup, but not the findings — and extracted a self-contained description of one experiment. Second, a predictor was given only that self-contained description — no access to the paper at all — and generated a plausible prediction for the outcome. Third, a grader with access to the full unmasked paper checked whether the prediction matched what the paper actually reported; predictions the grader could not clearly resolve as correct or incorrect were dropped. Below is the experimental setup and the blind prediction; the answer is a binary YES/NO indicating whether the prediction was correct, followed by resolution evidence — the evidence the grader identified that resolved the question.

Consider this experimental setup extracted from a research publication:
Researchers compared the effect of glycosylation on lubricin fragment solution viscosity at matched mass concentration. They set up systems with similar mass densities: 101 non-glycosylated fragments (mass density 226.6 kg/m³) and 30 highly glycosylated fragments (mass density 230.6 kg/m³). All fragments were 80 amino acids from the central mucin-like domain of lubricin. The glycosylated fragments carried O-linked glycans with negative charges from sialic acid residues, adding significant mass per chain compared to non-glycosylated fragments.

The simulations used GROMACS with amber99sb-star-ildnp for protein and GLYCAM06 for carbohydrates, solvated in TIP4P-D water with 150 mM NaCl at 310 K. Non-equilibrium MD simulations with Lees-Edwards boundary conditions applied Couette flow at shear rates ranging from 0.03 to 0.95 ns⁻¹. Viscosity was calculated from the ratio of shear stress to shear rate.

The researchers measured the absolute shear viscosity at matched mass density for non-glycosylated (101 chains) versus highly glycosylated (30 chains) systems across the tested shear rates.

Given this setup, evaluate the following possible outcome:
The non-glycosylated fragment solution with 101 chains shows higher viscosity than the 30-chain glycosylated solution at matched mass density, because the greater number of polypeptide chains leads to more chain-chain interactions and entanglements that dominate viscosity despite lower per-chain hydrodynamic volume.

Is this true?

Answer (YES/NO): YES